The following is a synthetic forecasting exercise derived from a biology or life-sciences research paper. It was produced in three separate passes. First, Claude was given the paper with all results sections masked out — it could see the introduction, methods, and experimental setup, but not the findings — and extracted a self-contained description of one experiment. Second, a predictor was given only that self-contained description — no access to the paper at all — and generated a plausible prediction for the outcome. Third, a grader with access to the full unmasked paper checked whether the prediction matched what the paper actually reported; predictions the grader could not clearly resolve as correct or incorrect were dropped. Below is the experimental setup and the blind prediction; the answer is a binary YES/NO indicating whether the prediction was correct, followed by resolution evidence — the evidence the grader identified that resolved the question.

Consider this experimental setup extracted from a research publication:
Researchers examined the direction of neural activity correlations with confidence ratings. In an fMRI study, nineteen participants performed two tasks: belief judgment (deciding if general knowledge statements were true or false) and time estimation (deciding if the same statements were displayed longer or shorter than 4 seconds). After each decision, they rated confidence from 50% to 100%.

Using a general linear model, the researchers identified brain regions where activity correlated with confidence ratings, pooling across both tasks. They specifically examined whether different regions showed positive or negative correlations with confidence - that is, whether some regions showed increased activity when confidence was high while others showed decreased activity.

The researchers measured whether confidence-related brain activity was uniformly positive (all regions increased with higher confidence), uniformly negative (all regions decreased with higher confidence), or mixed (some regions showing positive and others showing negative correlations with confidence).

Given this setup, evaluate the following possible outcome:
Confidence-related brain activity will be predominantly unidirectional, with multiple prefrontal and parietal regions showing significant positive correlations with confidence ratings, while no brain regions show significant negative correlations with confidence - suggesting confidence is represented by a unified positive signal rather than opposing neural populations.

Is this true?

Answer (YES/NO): NO